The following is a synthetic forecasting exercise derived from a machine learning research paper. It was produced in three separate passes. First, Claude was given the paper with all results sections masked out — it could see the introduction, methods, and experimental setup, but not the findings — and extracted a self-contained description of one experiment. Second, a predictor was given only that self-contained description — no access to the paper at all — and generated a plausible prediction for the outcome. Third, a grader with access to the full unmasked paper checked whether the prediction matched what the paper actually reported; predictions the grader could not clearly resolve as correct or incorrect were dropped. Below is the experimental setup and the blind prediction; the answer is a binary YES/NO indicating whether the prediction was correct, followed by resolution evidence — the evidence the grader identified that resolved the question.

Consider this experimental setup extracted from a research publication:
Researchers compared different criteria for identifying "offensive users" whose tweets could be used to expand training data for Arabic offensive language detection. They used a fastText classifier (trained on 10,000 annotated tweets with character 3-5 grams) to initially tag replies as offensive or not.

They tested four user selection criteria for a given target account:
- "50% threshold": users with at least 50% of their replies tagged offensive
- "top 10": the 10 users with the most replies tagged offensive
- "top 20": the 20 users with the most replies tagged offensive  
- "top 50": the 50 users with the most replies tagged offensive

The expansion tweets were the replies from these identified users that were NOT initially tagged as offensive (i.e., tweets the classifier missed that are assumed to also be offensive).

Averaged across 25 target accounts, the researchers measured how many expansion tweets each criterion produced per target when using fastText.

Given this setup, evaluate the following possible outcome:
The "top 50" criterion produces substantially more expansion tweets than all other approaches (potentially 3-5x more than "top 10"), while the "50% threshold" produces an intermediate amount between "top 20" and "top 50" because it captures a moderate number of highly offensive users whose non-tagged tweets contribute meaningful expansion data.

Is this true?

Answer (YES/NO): NO